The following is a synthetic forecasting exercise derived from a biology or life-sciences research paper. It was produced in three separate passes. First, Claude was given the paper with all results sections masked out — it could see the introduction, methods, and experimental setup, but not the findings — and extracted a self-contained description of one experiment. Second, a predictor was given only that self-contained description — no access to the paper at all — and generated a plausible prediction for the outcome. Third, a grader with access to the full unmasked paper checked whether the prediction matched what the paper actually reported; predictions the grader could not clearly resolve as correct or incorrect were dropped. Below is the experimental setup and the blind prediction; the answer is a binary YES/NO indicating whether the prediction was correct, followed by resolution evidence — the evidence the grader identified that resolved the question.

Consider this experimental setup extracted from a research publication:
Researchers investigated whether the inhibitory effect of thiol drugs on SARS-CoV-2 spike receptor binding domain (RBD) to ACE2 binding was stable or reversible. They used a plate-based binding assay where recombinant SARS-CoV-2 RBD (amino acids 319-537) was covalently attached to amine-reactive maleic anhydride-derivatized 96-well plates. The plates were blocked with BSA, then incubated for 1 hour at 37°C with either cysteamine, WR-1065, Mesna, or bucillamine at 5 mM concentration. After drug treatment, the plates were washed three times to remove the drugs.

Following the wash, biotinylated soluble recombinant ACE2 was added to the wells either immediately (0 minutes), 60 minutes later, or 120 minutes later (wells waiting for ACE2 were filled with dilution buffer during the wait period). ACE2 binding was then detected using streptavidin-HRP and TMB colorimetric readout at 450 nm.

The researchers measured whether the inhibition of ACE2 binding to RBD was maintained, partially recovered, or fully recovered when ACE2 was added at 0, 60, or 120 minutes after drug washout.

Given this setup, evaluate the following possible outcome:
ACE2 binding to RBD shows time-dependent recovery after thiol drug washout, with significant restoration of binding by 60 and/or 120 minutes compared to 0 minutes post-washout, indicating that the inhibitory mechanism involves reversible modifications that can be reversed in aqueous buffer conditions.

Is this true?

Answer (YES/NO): NO